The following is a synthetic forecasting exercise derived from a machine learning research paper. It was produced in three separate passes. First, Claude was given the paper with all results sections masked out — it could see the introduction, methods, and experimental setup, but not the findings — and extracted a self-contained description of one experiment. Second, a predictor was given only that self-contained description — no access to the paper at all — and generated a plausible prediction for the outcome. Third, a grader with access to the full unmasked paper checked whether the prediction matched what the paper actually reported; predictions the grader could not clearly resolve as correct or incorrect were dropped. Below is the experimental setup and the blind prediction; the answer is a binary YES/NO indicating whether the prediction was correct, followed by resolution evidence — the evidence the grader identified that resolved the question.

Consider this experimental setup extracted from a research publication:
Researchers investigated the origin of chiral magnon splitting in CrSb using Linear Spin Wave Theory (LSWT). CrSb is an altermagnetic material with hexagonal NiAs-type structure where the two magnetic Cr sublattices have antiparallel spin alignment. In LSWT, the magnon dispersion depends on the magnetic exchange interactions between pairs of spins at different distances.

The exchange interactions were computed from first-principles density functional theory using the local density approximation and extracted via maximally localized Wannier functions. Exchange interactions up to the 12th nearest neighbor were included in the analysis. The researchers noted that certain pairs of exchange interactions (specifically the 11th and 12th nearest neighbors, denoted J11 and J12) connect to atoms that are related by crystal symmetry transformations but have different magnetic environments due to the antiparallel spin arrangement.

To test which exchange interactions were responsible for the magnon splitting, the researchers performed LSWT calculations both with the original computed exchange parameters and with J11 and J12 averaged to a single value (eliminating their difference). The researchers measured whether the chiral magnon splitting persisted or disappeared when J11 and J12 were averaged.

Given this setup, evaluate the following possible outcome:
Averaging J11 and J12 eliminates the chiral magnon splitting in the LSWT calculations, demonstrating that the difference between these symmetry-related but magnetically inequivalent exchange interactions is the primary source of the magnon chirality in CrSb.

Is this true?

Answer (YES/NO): YES